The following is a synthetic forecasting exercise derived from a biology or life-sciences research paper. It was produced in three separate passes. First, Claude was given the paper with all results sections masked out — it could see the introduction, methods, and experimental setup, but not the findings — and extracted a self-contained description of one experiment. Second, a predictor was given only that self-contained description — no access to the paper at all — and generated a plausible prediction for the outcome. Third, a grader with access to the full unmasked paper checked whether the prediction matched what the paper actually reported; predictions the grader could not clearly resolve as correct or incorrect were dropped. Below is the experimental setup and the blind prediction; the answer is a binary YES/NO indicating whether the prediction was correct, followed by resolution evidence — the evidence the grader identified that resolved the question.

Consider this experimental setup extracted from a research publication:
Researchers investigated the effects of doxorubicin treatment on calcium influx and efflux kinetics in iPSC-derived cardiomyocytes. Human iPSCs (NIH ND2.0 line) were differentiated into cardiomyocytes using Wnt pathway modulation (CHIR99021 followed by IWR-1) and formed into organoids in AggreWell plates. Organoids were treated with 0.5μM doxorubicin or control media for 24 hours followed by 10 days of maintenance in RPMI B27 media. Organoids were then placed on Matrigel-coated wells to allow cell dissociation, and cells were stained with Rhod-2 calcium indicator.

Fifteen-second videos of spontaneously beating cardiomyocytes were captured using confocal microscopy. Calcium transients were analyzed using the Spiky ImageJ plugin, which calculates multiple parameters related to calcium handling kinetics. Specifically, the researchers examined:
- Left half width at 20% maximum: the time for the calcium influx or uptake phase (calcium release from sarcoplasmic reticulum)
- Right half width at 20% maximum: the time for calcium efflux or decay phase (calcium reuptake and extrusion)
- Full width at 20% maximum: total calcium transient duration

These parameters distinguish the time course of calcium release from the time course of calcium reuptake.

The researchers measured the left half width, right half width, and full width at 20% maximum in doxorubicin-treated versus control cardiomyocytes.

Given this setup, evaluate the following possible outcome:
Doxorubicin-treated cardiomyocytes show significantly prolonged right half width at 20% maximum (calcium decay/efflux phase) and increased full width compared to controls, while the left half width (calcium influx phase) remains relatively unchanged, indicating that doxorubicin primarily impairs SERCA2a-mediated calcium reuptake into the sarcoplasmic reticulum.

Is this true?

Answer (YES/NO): NO